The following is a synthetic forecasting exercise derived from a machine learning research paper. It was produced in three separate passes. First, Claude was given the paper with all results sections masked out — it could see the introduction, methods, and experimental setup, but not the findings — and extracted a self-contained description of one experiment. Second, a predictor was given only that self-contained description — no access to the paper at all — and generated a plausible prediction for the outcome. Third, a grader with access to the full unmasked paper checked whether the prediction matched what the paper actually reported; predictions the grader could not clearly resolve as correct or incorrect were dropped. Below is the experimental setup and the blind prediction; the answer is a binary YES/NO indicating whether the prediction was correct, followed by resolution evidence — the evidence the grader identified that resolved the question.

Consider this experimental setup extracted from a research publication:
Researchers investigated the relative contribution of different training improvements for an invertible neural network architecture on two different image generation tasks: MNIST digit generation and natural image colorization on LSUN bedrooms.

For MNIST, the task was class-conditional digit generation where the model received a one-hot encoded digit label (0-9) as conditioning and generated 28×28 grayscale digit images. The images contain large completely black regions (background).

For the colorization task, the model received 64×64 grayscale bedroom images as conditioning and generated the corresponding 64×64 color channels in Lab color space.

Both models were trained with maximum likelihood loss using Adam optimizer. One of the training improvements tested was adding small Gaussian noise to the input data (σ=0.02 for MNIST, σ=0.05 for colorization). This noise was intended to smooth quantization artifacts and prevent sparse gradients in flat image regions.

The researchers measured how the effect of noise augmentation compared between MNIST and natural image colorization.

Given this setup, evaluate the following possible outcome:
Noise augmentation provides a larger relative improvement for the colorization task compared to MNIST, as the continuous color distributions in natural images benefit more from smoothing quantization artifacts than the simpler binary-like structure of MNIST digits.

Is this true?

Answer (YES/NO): NO